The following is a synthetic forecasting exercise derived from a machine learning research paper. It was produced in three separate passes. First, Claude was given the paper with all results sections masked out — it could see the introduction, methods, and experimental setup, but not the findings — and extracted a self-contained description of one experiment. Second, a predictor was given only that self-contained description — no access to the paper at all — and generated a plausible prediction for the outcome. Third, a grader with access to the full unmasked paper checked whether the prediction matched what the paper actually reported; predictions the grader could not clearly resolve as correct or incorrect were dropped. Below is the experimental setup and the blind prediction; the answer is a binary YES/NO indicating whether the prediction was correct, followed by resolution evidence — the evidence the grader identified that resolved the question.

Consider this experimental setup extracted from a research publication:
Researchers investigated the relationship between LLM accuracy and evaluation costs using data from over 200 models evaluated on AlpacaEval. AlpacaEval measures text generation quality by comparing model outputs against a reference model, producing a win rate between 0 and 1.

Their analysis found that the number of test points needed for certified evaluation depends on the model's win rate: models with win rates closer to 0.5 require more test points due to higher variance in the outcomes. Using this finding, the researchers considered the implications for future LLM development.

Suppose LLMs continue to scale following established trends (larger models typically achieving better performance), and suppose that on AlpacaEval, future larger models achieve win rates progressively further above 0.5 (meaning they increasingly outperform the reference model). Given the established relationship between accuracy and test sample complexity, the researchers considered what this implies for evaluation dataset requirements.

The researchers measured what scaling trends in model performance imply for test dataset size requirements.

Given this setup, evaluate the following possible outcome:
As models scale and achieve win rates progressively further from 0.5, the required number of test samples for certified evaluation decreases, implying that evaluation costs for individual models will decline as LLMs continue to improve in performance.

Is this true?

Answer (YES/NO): YES